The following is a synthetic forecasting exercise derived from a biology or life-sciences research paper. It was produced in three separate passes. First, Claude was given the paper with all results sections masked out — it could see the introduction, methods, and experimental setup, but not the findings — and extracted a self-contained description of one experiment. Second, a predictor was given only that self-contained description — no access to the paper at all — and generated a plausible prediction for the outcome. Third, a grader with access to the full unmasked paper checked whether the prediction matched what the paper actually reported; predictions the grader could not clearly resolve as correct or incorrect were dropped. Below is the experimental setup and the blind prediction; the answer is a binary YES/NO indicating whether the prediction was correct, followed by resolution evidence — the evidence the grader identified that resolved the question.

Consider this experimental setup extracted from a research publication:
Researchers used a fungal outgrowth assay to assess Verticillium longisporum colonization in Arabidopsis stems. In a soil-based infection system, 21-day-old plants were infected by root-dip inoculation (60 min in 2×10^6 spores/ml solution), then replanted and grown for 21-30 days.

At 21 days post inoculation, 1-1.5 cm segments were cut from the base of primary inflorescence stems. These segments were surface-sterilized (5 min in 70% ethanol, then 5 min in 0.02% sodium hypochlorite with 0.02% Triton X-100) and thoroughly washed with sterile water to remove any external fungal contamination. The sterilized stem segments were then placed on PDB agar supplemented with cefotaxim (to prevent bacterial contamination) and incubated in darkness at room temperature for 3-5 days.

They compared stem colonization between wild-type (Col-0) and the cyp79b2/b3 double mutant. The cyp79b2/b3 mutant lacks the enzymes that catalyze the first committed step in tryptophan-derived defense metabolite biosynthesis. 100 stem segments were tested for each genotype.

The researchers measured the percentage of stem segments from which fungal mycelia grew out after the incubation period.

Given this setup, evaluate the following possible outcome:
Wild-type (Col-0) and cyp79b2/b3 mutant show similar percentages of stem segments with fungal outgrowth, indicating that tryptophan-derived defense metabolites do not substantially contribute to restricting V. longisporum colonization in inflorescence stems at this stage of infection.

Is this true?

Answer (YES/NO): NO